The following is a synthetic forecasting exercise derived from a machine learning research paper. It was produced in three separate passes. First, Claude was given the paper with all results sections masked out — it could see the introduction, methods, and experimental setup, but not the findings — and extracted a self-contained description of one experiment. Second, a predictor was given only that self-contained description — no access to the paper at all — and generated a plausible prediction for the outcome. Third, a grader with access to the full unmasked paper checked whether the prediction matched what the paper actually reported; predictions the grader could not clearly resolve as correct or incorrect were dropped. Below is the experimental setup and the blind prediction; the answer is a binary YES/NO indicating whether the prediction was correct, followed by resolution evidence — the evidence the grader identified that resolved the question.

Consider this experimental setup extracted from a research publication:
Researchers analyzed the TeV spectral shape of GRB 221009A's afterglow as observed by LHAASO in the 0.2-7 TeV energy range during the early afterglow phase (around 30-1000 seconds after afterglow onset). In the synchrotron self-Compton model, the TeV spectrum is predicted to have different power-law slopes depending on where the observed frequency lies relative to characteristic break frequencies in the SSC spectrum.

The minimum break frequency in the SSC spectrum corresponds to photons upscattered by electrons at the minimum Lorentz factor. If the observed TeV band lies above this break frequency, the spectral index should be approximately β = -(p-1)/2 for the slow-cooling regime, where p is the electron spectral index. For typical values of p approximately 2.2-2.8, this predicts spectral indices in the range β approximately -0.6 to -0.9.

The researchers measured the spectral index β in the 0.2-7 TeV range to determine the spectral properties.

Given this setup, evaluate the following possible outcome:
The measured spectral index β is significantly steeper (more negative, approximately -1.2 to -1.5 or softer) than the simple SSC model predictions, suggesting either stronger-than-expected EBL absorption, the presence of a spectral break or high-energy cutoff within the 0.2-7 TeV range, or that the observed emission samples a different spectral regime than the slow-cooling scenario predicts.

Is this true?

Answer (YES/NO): YES